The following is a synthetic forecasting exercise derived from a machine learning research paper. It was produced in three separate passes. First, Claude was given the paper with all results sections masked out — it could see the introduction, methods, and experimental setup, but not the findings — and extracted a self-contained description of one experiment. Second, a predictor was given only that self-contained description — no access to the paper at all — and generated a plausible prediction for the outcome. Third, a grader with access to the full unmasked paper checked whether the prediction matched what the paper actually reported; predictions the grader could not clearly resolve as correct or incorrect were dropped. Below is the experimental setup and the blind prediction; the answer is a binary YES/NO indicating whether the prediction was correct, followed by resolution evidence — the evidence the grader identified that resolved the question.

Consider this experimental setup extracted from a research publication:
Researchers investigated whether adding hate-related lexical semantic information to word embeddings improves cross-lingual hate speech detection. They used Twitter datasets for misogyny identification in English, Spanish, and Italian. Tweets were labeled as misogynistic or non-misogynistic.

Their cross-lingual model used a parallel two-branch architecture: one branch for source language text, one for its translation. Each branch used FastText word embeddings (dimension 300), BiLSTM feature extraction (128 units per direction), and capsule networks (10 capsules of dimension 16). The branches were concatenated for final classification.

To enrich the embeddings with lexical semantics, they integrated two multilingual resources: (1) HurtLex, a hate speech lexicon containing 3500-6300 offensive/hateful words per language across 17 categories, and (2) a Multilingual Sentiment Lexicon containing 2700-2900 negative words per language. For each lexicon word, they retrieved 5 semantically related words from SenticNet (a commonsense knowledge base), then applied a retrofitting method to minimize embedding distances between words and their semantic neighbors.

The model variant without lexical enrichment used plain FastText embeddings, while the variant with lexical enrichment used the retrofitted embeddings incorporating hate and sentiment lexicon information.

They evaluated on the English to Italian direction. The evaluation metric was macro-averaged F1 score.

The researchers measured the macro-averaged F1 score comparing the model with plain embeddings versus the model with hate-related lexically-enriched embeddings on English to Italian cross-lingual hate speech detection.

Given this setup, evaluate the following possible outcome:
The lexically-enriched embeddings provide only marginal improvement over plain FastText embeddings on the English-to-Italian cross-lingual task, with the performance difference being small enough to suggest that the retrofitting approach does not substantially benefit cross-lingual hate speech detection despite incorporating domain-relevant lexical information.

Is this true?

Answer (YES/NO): NO